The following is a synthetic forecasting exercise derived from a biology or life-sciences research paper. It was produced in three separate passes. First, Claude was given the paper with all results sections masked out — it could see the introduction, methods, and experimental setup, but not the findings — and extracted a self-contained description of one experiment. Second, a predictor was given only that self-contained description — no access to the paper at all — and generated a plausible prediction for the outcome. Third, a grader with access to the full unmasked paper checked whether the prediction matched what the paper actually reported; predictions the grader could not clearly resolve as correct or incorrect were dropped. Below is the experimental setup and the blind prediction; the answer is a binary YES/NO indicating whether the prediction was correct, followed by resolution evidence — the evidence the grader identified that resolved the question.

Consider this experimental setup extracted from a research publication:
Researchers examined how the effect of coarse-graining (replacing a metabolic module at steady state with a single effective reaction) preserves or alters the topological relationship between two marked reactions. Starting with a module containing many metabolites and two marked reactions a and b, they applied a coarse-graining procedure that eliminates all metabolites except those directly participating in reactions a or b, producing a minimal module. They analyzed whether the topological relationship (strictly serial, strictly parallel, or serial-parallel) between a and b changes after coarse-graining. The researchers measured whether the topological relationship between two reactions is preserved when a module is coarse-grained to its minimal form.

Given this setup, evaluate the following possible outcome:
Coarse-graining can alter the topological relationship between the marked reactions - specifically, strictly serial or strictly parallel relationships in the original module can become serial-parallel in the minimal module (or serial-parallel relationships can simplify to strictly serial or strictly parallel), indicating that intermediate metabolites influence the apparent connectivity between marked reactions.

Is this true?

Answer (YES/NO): NO